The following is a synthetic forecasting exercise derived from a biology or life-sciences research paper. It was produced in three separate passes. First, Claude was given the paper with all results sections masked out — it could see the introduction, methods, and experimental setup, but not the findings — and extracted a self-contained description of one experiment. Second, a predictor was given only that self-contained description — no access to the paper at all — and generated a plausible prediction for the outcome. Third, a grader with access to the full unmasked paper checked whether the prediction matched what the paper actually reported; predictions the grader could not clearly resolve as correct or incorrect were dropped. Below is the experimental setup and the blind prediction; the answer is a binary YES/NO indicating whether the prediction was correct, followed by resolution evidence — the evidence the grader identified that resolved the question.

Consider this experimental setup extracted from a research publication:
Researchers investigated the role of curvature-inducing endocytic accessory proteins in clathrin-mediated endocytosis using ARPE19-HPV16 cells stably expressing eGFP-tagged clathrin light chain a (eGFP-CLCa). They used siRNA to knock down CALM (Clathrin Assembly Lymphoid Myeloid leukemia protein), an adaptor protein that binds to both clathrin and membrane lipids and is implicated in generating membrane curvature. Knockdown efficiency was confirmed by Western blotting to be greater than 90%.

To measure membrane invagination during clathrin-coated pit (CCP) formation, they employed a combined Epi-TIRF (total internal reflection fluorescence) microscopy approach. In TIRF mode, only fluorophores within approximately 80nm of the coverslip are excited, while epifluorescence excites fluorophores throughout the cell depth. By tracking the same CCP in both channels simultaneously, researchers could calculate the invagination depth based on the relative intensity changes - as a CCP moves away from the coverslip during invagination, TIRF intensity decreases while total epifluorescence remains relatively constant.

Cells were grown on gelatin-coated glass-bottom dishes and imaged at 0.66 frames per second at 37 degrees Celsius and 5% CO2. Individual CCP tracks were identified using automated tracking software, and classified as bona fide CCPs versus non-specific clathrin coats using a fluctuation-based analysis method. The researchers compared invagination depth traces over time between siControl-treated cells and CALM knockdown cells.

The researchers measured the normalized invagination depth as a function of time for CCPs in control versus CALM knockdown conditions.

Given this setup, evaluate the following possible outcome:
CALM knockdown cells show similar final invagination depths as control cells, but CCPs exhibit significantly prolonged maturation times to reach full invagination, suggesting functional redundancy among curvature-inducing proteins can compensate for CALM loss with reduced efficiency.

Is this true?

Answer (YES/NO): NO